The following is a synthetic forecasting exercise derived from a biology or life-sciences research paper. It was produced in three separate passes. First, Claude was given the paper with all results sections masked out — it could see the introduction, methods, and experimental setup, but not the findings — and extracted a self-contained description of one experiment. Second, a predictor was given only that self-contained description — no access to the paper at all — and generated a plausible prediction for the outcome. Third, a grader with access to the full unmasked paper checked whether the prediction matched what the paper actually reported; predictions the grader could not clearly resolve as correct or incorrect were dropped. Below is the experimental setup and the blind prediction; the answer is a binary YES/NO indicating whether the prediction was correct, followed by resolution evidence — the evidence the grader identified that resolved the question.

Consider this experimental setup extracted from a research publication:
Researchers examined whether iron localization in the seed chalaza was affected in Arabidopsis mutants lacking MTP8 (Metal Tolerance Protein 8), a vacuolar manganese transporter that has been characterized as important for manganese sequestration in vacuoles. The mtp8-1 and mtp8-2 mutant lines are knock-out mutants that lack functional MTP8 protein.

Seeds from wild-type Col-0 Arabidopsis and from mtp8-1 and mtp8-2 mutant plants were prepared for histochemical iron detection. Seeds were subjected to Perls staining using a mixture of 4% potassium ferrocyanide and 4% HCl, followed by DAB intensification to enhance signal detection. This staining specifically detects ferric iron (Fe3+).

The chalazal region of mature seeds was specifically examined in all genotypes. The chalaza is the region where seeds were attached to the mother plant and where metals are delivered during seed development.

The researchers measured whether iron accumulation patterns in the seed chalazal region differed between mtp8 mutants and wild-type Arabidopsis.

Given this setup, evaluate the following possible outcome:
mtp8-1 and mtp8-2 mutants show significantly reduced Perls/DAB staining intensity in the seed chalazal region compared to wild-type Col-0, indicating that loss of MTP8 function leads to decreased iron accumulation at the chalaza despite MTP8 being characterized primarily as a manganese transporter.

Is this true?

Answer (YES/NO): NO